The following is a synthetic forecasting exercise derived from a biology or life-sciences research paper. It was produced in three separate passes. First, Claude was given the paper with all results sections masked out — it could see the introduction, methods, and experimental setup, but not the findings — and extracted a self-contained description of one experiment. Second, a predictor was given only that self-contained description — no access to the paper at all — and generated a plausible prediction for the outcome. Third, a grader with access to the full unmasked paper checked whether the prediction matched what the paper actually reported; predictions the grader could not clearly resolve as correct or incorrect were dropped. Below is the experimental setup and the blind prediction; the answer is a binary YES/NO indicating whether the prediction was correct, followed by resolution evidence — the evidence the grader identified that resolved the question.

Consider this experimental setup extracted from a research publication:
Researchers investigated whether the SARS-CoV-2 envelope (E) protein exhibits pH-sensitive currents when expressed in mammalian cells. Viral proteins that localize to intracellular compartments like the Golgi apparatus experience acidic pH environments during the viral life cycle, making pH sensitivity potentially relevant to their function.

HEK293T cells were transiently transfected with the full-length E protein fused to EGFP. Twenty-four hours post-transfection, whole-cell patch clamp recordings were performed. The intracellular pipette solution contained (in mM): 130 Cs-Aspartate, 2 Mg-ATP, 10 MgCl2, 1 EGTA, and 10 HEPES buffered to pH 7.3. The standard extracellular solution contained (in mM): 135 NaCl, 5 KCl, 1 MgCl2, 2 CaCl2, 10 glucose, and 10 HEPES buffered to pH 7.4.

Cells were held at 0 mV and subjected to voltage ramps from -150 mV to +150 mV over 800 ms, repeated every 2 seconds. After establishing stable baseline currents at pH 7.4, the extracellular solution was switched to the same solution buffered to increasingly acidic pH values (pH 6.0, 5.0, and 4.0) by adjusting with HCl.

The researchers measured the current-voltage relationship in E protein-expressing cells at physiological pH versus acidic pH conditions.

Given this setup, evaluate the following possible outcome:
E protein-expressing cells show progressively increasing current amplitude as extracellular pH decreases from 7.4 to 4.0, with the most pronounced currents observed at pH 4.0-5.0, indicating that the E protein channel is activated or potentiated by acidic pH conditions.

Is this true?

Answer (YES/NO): NO